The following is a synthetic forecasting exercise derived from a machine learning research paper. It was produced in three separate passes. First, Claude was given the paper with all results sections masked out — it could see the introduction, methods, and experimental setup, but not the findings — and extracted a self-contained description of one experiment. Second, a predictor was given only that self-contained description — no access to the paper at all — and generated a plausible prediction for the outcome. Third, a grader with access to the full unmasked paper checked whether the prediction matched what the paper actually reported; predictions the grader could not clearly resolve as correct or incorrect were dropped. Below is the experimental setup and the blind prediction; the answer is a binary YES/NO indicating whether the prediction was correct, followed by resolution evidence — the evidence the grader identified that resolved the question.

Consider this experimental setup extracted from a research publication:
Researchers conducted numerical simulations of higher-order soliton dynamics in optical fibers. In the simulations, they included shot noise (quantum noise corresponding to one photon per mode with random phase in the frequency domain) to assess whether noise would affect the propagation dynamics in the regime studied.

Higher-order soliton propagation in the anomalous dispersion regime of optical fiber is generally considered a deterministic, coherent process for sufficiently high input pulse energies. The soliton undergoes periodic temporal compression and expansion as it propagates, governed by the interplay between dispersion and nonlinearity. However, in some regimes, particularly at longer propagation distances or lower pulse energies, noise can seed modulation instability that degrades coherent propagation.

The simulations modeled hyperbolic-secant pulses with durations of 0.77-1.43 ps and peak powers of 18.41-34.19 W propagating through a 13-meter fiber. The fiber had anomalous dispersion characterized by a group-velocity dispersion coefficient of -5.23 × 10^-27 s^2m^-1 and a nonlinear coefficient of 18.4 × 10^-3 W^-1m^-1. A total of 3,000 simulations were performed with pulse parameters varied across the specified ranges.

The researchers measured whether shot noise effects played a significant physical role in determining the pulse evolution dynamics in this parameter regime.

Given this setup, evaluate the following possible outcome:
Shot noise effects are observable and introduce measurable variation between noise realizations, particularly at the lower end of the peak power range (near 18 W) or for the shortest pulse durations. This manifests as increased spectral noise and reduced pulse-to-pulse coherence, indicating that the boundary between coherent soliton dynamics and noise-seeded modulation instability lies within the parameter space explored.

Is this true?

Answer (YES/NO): NO